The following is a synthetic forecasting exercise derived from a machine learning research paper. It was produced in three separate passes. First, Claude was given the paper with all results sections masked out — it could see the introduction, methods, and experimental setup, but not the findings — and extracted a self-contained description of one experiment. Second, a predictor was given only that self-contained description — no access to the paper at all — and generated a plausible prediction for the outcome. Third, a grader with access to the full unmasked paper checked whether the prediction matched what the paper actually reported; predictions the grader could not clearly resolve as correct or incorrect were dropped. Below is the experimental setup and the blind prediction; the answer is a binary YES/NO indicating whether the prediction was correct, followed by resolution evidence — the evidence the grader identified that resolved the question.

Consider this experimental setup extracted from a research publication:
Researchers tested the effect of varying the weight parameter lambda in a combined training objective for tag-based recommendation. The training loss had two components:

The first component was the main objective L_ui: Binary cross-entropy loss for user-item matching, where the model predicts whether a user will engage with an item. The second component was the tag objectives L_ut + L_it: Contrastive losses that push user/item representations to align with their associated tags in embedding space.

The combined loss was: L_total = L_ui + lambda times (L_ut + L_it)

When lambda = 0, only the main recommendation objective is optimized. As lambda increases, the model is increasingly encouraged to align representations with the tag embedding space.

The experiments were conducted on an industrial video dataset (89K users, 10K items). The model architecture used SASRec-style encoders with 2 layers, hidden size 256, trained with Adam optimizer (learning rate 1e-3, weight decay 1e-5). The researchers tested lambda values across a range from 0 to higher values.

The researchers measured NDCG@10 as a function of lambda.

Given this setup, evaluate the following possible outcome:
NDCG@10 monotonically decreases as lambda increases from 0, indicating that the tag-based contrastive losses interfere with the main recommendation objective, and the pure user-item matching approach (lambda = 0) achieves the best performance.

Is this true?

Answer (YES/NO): NO